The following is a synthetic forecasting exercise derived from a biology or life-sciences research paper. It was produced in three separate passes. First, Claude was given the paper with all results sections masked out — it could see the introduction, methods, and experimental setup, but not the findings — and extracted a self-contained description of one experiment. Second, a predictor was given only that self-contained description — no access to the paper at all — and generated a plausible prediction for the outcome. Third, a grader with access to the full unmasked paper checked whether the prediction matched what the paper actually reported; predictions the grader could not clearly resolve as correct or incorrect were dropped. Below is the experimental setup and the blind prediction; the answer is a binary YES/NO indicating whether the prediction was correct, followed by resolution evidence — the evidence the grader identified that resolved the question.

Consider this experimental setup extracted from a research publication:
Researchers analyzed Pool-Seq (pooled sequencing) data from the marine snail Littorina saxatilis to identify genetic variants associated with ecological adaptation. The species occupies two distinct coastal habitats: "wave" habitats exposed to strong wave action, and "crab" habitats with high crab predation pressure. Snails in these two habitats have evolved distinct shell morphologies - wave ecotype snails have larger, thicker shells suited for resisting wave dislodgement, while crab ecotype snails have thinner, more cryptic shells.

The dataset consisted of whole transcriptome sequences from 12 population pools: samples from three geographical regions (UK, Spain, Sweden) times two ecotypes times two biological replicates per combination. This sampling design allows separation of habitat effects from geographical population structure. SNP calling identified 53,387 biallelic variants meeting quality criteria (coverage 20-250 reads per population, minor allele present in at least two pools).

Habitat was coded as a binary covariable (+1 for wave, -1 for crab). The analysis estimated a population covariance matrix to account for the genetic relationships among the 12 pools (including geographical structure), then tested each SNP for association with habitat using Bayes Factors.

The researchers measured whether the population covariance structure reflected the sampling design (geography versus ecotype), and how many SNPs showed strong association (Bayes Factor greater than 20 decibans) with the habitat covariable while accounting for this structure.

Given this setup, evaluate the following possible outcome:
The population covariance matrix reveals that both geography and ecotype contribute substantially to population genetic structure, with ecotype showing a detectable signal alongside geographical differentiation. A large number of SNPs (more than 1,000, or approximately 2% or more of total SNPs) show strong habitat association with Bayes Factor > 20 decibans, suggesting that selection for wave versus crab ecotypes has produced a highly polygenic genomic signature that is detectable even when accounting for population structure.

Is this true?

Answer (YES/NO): NO